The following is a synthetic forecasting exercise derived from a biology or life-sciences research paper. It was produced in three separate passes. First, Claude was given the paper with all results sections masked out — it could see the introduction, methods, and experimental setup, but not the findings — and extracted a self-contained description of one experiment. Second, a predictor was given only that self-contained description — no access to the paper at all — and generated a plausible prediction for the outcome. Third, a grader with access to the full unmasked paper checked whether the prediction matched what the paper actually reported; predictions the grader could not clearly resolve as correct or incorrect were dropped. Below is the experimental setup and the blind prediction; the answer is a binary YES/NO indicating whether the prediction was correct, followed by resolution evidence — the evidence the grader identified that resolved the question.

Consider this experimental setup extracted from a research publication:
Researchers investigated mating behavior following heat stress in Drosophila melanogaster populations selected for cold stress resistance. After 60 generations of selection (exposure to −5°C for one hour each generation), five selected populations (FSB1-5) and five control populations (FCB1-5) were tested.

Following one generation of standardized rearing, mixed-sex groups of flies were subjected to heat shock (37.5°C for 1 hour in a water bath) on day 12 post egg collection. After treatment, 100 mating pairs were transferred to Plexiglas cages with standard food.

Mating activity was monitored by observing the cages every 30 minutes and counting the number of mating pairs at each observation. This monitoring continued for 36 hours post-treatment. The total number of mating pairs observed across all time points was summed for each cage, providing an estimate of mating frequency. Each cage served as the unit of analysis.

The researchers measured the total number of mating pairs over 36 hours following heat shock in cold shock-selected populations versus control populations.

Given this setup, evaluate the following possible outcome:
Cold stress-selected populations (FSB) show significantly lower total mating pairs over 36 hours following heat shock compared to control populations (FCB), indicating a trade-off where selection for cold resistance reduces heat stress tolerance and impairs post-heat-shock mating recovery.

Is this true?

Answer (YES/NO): NO